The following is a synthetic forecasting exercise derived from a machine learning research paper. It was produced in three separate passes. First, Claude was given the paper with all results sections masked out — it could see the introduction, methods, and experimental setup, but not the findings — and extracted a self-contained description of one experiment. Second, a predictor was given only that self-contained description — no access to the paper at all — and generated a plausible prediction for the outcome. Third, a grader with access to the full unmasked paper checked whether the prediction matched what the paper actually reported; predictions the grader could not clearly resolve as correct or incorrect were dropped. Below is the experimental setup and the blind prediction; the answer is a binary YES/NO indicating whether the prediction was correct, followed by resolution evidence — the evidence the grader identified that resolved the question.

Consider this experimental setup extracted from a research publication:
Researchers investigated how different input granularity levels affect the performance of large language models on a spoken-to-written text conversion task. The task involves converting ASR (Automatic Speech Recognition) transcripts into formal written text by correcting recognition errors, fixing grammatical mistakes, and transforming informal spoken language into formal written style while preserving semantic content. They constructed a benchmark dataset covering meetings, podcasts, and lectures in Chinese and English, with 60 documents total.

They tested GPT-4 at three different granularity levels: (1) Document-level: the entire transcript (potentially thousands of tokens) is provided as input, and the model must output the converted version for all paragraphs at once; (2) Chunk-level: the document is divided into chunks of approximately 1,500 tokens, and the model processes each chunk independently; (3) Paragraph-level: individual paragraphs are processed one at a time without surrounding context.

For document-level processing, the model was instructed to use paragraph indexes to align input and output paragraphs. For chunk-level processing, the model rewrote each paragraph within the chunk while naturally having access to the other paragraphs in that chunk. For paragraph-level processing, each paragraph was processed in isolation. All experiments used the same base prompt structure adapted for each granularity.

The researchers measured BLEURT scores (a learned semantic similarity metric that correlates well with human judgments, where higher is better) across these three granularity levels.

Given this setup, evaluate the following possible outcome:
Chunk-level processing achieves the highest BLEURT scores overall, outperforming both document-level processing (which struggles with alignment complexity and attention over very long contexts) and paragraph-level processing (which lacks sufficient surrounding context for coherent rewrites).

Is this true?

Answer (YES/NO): NO